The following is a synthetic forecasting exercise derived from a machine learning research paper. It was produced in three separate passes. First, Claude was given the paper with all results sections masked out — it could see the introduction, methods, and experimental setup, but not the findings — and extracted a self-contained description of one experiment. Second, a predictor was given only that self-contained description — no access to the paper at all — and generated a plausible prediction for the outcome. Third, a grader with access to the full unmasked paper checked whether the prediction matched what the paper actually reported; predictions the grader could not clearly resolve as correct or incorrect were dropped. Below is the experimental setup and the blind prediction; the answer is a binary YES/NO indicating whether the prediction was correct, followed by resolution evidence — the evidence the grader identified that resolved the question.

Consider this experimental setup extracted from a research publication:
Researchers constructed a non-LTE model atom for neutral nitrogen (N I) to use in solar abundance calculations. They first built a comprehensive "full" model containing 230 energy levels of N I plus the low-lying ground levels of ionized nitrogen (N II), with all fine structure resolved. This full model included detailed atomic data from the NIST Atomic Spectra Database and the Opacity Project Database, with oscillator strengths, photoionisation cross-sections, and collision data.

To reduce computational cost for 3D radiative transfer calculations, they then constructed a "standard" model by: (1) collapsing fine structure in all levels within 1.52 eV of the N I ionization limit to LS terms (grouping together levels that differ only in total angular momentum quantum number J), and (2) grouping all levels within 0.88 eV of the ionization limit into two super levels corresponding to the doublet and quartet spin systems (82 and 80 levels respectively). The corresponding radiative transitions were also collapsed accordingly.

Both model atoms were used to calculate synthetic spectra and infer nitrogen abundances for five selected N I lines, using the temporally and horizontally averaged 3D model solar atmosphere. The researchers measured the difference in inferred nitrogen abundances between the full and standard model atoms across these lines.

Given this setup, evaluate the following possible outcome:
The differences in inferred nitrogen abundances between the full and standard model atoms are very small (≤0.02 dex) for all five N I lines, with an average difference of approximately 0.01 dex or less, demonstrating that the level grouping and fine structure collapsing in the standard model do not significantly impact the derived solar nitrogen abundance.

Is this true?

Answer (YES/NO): NO